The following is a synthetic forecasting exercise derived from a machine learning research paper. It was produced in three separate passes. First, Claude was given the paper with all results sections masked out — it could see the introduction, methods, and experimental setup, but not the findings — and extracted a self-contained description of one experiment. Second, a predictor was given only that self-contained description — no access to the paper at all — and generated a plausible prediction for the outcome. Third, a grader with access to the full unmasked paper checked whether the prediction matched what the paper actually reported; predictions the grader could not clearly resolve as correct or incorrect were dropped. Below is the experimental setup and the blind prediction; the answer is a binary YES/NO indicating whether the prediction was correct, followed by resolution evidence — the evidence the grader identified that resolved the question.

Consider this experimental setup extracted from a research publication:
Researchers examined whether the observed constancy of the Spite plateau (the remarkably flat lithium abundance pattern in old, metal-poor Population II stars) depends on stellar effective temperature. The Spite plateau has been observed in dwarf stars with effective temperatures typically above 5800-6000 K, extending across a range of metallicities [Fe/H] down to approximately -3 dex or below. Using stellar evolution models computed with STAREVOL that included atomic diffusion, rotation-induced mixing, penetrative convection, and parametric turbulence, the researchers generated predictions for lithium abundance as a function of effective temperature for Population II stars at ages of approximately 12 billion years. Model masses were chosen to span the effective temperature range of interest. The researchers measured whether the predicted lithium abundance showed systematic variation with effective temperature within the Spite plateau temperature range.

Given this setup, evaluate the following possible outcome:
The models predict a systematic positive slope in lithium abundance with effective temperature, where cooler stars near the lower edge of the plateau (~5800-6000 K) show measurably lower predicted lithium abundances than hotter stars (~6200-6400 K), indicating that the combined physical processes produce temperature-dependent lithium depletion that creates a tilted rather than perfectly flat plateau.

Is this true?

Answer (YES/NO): NO